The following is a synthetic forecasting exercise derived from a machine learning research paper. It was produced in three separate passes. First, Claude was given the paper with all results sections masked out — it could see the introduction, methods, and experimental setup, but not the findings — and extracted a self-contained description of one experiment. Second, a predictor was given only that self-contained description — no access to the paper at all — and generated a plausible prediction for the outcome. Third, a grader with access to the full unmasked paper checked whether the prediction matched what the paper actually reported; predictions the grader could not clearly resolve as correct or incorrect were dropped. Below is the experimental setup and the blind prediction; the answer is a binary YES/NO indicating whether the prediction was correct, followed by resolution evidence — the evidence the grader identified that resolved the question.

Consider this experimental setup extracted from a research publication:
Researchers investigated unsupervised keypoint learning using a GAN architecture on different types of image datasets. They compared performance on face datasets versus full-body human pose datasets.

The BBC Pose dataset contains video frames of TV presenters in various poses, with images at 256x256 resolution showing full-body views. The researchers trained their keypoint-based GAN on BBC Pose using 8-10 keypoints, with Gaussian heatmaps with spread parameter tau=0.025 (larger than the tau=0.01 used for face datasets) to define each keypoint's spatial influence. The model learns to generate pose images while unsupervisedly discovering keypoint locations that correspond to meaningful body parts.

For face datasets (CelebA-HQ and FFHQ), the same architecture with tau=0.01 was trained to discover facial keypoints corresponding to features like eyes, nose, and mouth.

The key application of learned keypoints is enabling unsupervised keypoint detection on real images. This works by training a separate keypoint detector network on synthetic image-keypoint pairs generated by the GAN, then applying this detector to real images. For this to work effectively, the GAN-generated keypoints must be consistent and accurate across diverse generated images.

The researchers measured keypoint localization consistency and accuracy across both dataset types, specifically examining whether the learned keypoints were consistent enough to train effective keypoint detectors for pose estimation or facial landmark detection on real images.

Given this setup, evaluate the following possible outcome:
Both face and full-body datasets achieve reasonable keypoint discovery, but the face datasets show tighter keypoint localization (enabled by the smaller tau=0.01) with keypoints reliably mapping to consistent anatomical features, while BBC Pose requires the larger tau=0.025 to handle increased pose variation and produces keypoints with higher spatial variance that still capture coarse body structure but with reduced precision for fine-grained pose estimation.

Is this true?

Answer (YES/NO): NO